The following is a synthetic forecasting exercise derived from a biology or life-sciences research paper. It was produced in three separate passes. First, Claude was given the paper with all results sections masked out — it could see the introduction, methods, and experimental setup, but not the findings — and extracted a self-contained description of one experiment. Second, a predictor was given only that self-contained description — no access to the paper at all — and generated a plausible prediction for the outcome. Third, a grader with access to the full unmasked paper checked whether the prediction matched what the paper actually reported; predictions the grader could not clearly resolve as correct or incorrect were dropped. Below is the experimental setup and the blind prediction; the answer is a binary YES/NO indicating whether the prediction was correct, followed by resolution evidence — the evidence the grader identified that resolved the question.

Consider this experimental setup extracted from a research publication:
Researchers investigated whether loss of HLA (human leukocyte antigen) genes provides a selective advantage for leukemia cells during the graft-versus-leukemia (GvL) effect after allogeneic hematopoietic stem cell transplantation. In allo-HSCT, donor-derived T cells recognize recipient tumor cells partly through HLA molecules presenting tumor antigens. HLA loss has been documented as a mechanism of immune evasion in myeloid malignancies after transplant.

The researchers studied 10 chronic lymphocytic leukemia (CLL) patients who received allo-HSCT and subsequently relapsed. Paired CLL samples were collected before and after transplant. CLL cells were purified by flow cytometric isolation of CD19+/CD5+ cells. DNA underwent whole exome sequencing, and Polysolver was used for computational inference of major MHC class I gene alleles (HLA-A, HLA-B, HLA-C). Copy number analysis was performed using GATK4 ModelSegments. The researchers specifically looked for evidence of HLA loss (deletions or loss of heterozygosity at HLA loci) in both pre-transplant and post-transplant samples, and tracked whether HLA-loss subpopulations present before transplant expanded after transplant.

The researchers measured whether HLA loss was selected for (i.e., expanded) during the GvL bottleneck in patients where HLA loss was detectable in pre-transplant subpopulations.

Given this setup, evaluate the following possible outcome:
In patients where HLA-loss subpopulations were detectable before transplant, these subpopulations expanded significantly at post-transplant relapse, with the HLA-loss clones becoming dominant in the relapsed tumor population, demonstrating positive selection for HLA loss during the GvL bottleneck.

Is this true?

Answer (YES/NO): NO